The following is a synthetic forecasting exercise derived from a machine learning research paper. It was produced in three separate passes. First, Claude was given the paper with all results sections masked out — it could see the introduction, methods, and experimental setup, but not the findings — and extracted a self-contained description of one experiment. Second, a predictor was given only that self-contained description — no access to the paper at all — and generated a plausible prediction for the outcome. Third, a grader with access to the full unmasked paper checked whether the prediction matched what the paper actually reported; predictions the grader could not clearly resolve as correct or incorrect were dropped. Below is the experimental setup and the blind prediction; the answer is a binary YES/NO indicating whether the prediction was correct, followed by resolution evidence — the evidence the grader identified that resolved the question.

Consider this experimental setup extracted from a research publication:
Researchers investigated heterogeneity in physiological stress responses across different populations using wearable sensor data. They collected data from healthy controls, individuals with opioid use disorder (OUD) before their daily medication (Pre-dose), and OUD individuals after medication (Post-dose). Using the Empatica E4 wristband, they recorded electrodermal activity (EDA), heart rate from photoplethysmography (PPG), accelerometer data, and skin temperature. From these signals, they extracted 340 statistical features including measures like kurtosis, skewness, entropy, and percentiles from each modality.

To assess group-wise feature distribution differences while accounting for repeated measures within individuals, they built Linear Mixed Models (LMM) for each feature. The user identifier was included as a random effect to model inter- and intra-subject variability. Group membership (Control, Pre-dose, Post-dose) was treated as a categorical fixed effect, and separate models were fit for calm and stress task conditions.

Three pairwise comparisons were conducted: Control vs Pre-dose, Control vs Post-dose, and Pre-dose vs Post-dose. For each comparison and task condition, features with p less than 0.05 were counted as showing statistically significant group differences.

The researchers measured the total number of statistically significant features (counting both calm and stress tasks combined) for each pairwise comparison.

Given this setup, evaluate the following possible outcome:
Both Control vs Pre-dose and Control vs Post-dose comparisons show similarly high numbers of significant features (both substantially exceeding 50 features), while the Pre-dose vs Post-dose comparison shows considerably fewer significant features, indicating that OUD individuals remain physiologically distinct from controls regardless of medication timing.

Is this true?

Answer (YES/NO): NO